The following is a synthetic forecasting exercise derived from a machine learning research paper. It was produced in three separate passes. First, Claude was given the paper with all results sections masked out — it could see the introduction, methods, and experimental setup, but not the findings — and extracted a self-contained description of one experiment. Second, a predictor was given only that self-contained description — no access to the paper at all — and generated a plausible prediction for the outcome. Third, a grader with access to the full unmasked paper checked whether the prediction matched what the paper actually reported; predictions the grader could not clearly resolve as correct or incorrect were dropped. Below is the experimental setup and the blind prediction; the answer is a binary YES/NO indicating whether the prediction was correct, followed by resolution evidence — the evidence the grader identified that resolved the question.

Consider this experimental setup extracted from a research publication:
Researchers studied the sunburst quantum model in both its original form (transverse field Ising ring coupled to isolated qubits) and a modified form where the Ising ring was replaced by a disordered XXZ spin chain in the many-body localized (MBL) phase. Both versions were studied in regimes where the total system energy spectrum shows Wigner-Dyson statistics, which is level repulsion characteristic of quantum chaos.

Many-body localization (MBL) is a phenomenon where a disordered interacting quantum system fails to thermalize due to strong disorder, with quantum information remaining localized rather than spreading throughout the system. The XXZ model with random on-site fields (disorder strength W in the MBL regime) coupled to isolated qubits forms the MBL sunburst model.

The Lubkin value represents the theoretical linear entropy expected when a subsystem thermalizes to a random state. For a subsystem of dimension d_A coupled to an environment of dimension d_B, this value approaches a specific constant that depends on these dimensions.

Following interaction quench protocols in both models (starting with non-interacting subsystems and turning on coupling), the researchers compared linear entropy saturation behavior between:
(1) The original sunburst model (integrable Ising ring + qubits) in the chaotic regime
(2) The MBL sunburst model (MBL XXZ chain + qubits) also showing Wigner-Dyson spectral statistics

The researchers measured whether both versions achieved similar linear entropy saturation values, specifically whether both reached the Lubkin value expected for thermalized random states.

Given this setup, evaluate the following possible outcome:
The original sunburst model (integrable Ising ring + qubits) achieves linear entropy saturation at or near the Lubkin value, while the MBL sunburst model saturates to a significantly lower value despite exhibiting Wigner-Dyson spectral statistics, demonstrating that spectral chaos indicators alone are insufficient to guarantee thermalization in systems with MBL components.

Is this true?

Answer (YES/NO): YES